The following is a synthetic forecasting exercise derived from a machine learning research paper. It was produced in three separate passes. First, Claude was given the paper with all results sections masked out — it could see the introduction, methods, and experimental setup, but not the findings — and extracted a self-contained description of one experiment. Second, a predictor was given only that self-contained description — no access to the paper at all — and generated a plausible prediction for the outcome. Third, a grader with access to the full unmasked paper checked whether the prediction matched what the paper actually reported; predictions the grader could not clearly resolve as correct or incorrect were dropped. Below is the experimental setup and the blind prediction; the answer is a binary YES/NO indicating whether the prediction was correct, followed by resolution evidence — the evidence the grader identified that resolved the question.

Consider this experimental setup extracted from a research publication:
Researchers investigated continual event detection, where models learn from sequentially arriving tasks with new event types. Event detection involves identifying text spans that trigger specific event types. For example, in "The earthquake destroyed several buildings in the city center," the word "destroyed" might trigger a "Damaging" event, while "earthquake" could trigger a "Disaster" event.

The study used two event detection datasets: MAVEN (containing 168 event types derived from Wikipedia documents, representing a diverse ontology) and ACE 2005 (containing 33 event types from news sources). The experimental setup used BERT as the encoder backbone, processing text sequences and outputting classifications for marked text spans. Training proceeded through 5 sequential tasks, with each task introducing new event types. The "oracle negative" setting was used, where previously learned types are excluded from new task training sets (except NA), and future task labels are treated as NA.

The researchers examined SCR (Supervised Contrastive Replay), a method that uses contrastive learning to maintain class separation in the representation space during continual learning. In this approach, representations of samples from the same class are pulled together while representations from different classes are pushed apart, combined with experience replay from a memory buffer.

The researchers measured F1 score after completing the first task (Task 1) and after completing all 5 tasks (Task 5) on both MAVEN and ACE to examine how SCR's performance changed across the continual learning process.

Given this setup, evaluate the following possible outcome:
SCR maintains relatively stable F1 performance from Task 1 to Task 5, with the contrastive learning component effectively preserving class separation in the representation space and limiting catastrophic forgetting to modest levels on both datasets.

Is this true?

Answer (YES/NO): NO